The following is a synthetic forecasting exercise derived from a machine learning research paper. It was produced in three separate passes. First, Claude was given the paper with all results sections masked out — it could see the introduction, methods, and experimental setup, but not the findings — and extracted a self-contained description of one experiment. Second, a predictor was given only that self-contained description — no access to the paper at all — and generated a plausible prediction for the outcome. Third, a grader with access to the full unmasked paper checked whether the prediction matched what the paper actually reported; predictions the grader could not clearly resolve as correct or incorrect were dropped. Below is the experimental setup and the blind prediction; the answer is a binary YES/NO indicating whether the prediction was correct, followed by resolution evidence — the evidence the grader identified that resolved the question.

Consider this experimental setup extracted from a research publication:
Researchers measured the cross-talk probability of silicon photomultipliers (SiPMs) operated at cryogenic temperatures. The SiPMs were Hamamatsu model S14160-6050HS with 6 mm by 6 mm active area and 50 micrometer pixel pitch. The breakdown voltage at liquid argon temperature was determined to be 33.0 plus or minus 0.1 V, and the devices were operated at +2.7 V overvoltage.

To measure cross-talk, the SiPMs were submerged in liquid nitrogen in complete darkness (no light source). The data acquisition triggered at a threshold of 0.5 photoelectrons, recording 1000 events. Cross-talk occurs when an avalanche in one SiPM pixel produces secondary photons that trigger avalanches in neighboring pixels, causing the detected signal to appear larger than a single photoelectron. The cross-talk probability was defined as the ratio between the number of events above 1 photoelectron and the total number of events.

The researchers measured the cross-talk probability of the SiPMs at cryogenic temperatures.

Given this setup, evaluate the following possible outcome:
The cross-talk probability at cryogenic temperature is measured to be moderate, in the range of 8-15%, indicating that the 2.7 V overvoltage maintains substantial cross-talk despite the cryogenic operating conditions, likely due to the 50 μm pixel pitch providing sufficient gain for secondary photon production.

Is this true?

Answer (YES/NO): NO